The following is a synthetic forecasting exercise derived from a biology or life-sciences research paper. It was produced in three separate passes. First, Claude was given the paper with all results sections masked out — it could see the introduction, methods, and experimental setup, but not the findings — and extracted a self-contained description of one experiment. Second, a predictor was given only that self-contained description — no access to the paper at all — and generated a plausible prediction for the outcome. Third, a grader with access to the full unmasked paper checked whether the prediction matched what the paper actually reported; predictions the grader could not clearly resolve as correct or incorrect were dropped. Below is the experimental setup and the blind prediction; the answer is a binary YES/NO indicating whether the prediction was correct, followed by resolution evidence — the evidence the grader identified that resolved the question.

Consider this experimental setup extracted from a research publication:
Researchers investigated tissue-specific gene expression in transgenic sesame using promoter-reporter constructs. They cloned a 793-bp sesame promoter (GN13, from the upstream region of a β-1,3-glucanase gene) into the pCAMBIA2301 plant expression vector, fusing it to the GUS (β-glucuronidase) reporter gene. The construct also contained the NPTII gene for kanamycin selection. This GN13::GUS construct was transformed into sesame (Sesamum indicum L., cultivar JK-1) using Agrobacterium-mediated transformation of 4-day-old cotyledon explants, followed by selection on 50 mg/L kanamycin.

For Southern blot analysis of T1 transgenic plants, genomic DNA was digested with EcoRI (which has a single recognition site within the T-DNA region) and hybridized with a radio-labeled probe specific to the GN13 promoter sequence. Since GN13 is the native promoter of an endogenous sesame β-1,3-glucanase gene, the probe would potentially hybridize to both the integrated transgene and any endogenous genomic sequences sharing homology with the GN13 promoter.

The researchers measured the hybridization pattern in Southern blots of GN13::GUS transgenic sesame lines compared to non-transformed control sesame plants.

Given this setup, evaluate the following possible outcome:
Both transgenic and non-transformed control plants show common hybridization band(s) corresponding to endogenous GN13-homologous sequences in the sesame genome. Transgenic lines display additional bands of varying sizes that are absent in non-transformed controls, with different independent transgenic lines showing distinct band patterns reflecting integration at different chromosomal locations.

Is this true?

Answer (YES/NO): YES